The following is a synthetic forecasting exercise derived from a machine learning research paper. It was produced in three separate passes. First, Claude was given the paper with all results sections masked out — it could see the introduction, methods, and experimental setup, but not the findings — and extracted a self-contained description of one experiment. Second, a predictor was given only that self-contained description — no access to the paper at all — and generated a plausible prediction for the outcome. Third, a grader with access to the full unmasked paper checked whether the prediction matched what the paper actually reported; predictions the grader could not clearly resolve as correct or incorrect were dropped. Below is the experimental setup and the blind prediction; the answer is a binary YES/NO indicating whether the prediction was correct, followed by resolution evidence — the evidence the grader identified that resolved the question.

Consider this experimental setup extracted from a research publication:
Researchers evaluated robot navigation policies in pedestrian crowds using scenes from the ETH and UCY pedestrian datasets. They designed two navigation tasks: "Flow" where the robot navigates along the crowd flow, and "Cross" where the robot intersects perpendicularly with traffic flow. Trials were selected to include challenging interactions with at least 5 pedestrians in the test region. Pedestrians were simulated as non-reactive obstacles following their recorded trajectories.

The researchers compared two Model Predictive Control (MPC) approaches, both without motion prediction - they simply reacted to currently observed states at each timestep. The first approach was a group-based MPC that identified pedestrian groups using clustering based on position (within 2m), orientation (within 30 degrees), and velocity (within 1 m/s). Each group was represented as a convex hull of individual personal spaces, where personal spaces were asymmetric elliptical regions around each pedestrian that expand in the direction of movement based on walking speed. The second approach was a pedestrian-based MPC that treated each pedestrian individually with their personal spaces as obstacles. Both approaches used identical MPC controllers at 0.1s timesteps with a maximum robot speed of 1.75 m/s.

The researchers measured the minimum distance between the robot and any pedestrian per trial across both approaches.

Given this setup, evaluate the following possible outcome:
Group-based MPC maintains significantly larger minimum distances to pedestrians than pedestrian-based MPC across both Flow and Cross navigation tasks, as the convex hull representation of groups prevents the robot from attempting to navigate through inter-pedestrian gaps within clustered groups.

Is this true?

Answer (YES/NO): YES